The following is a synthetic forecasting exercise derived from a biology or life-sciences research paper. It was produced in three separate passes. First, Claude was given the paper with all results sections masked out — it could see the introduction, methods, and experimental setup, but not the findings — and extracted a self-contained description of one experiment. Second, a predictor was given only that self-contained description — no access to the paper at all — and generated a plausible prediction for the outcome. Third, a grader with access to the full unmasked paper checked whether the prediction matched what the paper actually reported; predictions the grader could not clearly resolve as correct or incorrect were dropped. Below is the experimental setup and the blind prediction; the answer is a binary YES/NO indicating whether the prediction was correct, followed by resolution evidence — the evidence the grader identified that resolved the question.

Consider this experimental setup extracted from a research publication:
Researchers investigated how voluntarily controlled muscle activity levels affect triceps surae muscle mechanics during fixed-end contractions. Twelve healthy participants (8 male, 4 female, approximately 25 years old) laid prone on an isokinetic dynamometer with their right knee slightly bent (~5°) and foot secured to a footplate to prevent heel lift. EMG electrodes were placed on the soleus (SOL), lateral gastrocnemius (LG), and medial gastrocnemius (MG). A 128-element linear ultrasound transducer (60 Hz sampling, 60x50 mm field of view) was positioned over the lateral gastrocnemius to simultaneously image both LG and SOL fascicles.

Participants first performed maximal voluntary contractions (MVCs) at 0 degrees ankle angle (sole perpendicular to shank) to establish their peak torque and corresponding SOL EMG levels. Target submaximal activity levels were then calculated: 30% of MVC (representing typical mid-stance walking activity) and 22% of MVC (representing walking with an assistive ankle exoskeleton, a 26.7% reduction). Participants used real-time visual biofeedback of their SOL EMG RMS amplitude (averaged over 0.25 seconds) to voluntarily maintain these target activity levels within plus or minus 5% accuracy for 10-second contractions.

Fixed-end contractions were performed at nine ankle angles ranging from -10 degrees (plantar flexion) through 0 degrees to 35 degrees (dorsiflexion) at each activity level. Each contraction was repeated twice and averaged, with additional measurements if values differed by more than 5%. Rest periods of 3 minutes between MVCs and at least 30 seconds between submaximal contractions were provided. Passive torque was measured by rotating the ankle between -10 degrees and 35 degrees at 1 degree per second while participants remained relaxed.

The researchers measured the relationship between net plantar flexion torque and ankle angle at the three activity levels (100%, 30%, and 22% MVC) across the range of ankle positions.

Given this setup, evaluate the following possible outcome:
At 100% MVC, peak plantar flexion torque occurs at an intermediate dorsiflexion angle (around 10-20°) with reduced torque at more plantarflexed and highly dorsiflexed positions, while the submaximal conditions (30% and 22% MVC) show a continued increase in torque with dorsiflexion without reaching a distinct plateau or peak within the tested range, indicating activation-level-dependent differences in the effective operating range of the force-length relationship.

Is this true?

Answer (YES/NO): NO